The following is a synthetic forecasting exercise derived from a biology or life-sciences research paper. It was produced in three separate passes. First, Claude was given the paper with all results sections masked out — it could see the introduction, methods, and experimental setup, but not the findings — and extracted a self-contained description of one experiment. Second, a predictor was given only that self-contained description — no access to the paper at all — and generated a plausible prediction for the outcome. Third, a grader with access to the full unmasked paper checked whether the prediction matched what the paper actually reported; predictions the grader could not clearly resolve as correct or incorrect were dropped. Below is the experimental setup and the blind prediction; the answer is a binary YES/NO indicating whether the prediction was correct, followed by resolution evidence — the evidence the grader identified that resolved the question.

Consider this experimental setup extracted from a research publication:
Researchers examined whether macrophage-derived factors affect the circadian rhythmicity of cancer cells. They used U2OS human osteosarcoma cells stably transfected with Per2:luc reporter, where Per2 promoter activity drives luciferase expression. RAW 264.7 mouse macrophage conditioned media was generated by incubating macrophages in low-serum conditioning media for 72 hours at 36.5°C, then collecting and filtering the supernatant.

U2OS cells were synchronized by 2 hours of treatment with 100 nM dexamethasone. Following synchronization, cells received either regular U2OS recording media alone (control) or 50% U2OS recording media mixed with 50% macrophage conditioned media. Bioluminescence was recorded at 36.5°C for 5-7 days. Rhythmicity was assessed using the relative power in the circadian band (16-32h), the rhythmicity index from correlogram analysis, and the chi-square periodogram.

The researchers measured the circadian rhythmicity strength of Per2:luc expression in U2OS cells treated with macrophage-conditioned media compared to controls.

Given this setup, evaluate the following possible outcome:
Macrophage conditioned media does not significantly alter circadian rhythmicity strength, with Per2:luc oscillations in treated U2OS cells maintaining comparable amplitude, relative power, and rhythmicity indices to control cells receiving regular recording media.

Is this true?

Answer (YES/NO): NO